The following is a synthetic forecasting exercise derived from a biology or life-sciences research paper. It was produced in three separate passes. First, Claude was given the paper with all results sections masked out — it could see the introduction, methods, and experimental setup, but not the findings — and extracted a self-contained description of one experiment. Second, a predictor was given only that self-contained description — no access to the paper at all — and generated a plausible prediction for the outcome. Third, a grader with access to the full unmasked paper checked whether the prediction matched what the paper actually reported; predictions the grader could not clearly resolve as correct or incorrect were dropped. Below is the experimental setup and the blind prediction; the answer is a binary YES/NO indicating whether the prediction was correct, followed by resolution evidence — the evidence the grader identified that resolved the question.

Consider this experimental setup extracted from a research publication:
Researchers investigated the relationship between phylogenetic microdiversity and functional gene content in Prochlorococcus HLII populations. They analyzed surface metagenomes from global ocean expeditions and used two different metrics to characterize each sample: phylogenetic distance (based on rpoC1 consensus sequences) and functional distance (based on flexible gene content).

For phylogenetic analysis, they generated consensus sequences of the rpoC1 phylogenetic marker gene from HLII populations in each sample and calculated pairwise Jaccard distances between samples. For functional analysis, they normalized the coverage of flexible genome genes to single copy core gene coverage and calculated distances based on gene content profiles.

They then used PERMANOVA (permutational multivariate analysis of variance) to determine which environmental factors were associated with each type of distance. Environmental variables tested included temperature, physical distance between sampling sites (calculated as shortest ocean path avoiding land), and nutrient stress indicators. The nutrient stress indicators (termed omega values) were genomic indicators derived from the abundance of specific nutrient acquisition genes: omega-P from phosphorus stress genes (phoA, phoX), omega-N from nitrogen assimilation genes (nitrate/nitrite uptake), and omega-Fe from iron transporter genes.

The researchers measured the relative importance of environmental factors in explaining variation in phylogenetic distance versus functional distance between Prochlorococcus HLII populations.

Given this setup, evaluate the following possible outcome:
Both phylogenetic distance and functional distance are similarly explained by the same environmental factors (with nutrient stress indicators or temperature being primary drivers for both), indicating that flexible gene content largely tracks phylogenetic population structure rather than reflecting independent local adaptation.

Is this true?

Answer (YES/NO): NO